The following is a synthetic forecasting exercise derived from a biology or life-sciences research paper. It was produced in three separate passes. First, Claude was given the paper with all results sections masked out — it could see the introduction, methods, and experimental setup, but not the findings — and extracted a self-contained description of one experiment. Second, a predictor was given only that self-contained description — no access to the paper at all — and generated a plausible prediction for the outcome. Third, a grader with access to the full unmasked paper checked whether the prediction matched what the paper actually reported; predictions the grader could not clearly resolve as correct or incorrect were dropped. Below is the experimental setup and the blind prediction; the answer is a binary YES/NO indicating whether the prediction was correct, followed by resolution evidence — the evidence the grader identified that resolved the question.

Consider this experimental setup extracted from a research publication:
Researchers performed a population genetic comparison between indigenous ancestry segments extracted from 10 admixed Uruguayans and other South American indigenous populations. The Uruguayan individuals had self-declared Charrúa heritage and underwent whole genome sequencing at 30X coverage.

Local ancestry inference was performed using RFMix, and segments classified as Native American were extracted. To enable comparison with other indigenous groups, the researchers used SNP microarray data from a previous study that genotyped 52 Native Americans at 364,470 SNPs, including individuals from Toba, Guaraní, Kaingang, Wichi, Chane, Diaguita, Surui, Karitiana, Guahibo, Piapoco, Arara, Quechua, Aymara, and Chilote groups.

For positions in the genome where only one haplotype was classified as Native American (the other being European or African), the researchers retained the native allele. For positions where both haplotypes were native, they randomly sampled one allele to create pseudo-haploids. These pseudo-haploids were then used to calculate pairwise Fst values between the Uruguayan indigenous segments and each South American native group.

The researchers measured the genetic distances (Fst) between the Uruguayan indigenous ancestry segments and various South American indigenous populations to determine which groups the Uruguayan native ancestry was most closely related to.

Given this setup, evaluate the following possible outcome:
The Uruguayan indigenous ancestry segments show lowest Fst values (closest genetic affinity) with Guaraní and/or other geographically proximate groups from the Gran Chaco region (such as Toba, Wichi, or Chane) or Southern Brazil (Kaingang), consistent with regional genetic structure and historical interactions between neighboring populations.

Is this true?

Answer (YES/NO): NO